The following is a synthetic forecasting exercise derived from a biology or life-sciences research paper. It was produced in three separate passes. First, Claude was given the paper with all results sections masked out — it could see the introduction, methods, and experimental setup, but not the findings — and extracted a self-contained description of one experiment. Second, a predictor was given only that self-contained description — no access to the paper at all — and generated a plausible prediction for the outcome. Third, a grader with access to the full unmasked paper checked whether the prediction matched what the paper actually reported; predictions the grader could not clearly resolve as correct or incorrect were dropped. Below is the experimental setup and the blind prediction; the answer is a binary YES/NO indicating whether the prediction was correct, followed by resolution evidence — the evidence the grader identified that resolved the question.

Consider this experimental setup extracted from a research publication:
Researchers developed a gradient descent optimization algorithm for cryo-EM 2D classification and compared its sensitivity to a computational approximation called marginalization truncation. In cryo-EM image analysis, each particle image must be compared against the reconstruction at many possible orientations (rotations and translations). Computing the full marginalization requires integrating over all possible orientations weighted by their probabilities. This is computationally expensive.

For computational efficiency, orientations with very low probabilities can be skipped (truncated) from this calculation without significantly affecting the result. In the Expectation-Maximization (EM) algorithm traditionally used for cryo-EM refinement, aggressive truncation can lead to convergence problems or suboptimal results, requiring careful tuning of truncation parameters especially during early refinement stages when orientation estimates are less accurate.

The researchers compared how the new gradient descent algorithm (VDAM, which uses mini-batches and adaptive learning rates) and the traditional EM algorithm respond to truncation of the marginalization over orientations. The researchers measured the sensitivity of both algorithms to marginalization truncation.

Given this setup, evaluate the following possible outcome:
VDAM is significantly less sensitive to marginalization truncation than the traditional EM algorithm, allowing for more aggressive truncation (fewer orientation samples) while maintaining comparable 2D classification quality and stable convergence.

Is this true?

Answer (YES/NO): YES